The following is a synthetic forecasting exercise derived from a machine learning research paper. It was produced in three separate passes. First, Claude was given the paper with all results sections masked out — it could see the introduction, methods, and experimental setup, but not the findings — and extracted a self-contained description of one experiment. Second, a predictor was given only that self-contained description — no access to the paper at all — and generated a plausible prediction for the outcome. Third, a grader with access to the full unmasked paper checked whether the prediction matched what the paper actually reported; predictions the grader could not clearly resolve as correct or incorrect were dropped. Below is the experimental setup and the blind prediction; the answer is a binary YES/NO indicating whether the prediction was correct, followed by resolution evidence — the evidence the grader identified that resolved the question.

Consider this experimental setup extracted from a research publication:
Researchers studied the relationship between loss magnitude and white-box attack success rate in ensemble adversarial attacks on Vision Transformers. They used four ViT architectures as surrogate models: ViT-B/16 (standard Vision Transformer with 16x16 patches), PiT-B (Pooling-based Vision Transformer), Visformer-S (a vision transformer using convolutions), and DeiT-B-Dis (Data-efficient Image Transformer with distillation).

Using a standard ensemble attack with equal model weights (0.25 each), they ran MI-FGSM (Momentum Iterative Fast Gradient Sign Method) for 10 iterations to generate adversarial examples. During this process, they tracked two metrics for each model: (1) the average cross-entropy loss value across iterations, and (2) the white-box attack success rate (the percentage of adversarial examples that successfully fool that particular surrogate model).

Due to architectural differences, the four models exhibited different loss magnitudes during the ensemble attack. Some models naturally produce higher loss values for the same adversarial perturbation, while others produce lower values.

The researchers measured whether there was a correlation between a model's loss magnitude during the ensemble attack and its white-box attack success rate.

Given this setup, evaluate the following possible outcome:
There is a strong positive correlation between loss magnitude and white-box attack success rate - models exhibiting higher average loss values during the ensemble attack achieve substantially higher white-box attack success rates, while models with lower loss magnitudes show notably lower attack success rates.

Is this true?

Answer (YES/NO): YES